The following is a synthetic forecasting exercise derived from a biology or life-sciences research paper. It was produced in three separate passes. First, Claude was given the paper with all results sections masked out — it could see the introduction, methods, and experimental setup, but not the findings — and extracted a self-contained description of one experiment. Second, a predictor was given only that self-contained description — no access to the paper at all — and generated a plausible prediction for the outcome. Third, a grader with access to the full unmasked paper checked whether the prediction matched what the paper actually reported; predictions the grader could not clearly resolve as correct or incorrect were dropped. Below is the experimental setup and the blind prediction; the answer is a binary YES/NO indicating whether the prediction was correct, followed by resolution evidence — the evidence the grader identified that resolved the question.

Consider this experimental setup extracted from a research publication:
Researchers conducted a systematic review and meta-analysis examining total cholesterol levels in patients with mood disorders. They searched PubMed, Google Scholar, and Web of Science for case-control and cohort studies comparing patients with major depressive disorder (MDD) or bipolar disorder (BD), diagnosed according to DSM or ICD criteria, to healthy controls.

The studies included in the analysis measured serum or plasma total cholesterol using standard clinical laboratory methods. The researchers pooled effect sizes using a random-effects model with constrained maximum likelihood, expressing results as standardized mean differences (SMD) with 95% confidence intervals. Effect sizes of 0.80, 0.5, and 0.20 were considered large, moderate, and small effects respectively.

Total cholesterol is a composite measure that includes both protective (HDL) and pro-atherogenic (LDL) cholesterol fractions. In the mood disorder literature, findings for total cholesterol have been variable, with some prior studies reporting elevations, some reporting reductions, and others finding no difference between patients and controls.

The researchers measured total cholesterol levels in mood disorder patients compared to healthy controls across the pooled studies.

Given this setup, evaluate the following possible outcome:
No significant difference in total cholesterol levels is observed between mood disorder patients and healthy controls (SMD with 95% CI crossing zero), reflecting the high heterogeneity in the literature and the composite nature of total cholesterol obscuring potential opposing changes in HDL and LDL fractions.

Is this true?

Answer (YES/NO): YES